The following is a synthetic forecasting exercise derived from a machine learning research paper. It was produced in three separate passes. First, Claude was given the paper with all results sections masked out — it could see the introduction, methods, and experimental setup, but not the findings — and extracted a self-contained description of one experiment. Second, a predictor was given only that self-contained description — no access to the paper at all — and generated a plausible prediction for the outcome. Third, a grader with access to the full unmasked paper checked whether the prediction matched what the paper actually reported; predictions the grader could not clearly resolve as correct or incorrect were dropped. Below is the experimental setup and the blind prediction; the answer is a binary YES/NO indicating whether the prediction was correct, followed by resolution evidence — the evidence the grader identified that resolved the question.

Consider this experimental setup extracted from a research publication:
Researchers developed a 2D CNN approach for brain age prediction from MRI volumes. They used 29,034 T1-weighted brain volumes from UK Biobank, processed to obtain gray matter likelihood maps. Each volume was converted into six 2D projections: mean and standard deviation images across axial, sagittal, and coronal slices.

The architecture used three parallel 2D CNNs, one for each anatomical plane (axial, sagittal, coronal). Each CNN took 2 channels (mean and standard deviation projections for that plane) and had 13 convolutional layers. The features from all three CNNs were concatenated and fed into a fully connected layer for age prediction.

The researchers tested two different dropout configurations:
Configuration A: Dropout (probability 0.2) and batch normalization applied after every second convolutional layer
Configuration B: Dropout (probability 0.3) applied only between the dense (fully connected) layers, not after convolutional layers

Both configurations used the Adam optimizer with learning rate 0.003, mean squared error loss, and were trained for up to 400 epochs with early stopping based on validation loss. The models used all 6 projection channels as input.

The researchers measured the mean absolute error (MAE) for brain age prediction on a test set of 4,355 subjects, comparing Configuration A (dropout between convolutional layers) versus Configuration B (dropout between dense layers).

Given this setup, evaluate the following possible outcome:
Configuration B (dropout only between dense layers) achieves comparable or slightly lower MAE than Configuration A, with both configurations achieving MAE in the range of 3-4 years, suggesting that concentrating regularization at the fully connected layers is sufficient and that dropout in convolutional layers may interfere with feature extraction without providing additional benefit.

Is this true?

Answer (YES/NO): NO